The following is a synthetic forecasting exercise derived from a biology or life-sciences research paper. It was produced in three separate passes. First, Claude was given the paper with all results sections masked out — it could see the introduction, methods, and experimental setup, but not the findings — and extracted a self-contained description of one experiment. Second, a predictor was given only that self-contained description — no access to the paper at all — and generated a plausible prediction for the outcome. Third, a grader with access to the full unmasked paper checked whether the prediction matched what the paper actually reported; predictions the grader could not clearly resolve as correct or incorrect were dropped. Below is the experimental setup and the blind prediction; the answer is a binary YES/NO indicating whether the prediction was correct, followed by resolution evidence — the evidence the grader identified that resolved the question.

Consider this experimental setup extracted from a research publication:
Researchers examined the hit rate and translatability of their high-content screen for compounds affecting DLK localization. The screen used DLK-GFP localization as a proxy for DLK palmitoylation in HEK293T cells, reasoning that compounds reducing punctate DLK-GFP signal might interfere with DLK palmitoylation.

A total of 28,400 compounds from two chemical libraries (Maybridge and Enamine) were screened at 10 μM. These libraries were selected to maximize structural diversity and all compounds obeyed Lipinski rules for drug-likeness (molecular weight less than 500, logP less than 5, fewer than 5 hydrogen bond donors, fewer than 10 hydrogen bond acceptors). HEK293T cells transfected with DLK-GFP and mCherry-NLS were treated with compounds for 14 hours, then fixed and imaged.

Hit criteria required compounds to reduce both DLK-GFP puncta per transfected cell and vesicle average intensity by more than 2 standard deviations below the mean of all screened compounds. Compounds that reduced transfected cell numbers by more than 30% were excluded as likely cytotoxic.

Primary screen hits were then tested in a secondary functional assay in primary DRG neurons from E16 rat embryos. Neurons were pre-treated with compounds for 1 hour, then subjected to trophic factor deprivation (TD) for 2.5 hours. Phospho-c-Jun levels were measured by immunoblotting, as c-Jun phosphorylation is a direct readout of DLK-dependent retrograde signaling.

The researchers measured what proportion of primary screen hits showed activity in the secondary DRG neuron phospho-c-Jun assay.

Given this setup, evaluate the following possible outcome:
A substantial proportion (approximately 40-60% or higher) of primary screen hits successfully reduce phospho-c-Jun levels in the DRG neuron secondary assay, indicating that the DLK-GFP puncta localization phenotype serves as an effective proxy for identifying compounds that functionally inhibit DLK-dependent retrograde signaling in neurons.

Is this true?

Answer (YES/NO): NO